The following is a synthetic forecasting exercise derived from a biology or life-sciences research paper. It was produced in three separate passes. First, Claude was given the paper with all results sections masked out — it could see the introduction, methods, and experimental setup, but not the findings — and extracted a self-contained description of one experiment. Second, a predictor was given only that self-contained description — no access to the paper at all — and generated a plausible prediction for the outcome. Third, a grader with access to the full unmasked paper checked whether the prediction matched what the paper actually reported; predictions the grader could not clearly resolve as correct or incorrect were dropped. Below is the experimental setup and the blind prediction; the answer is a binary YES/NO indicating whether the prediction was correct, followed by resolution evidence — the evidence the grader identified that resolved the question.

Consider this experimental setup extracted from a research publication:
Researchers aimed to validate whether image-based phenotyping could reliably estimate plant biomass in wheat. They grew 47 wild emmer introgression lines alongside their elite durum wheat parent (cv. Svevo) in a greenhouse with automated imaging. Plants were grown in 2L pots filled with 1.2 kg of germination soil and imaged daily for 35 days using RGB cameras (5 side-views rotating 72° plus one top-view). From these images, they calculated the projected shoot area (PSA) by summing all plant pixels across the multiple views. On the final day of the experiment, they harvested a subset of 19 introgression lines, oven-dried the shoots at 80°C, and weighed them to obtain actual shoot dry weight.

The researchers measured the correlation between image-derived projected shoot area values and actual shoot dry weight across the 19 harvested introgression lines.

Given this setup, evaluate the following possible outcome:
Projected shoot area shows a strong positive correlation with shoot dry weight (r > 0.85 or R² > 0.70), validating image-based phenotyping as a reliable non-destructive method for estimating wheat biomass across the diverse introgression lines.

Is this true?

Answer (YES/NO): YES